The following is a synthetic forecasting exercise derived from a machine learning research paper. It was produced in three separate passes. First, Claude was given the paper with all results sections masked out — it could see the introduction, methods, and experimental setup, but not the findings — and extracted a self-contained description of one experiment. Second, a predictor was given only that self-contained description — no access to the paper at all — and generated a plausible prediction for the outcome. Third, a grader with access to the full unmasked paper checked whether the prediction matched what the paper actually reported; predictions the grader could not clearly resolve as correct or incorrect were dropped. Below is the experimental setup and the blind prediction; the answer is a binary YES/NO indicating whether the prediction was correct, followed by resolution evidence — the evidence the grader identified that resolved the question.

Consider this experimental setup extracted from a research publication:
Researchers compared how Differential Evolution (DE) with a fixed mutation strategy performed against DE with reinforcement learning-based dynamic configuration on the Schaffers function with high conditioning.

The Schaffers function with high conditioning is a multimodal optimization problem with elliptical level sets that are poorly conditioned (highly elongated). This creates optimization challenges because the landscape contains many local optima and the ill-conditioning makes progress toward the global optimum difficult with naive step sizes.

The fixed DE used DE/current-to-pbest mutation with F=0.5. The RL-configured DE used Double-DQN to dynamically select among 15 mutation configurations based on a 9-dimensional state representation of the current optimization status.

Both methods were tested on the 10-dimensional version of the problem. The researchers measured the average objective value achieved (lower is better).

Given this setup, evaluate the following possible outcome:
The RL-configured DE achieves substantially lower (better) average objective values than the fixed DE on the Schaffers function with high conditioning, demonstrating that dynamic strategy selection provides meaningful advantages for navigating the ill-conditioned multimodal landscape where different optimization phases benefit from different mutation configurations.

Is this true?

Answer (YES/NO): NO